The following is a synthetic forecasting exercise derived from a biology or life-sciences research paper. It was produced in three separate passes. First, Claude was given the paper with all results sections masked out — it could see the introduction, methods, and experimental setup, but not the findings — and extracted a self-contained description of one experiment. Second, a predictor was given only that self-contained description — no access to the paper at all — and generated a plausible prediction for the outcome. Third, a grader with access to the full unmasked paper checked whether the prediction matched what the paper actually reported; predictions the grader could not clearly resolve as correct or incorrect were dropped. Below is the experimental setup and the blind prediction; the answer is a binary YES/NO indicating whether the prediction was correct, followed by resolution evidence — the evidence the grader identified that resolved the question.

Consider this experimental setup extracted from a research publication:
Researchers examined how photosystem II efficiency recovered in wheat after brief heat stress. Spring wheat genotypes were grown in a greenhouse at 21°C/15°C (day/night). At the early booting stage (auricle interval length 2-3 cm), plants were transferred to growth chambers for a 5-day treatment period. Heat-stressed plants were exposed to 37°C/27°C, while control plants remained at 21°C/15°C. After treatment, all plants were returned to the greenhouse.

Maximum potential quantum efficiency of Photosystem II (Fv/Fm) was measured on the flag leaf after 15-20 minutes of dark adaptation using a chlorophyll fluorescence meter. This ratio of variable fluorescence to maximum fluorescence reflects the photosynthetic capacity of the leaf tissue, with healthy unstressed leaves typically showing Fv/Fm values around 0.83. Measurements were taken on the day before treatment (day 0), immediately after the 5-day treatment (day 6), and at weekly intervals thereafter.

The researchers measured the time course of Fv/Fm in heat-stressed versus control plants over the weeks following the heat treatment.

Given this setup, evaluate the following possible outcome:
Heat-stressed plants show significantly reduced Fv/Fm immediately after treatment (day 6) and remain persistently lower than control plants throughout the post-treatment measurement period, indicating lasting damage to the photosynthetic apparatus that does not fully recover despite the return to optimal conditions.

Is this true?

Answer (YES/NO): NO